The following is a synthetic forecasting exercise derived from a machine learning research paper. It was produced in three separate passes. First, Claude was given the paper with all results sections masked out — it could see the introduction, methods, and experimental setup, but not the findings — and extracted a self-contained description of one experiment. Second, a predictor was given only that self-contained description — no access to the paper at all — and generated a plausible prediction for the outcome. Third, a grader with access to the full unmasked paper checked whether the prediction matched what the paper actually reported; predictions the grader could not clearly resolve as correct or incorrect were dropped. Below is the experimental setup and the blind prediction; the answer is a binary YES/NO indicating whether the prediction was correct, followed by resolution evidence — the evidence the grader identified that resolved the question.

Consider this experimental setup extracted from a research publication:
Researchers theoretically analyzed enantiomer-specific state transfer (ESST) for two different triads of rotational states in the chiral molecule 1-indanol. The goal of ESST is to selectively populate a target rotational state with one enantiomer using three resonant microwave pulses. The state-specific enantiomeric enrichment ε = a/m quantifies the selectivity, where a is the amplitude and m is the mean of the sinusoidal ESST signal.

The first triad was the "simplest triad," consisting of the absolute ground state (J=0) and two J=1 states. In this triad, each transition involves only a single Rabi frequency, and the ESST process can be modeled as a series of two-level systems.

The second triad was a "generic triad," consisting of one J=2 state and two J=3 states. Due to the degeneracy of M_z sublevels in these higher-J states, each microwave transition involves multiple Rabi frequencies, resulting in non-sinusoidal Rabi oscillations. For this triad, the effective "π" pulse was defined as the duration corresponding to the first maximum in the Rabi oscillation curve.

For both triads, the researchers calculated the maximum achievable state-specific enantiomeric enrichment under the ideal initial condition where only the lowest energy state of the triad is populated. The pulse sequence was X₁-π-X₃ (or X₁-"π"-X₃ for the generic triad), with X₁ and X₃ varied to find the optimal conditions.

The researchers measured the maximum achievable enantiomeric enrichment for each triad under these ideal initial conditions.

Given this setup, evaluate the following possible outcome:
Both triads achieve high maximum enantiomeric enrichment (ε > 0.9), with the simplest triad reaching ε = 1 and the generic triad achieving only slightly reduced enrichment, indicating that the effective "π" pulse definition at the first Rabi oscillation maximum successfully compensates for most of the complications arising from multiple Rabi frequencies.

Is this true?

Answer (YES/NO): NO